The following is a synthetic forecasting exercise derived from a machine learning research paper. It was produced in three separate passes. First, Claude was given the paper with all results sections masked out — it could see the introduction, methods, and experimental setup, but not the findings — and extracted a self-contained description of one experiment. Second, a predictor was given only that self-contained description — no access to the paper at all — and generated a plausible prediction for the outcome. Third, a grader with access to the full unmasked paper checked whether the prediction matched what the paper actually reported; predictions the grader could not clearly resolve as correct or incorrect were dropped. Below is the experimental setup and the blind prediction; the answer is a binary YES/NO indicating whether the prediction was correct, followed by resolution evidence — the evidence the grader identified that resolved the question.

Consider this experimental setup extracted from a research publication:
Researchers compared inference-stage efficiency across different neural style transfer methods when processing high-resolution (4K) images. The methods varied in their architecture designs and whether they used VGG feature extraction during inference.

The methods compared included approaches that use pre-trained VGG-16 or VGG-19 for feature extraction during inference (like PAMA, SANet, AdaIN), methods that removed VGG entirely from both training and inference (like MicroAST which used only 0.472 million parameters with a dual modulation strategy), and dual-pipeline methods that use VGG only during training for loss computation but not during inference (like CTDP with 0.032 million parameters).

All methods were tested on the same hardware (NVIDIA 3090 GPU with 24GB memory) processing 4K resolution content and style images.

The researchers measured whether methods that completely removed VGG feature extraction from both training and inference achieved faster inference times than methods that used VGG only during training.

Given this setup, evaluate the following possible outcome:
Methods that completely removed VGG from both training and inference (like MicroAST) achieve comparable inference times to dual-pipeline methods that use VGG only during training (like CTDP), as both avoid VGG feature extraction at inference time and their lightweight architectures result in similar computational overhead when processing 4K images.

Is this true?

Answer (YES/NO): YES